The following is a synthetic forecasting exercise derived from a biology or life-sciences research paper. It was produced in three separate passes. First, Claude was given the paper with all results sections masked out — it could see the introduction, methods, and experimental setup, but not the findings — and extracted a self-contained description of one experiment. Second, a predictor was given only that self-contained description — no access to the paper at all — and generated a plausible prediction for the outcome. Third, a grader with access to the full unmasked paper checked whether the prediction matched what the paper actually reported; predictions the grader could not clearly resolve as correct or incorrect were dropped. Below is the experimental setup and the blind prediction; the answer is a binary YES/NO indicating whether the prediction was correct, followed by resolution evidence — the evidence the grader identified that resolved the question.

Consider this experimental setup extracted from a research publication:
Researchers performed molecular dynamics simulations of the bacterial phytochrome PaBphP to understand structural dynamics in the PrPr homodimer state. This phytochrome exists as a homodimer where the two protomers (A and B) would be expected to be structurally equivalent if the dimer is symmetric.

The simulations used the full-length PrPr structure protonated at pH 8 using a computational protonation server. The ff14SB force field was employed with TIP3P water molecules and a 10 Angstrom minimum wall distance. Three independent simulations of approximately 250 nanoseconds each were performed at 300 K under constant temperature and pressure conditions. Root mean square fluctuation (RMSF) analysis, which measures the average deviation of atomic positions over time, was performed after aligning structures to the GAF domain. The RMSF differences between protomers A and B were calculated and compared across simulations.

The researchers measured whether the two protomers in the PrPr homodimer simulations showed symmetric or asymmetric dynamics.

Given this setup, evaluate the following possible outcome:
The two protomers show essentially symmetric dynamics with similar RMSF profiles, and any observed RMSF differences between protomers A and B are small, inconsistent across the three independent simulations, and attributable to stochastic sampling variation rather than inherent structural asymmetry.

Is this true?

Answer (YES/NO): NO